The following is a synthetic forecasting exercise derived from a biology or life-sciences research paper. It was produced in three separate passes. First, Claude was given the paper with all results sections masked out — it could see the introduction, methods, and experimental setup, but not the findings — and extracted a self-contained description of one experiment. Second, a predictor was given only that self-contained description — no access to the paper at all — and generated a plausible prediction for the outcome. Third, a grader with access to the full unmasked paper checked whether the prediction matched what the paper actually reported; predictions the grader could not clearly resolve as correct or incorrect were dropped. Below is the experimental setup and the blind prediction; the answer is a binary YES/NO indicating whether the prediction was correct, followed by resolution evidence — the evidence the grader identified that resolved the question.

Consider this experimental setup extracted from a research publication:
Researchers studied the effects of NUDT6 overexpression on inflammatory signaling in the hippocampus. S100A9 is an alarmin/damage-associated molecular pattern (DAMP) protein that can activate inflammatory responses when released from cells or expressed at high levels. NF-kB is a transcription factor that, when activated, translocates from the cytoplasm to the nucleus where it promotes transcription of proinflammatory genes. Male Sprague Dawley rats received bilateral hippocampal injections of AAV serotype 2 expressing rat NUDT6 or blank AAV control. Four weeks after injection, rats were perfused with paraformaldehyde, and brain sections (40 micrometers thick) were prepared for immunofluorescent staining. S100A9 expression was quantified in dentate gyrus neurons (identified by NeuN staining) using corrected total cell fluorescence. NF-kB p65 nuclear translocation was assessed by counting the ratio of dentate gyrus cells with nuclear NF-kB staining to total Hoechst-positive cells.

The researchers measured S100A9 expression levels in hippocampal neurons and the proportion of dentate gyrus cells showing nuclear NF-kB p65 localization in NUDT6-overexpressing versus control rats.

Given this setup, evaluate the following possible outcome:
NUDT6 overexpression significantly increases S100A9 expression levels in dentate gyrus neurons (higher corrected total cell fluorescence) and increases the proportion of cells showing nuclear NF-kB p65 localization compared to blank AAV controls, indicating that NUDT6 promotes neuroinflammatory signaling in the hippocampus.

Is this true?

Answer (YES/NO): YES